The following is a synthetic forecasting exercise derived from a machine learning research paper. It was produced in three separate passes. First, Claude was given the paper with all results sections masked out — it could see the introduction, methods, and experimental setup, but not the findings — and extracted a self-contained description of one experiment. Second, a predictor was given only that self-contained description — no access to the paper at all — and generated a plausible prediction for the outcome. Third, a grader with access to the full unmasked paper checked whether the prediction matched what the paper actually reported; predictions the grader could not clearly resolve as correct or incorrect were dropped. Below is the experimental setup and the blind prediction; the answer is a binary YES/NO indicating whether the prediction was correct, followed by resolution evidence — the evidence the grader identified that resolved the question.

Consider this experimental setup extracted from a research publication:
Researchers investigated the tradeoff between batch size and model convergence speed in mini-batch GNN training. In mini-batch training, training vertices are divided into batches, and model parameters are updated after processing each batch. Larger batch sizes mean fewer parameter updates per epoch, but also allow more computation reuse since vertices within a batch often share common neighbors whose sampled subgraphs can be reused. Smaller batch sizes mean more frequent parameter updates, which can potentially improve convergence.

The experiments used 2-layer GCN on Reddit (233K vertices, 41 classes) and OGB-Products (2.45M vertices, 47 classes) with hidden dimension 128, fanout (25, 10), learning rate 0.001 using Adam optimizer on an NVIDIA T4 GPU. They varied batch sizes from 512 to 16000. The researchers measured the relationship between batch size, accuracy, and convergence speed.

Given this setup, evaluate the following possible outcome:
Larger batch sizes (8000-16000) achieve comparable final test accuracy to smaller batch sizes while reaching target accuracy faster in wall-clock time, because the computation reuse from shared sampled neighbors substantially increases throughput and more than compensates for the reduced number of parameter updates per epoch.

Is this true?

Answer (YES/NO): NO